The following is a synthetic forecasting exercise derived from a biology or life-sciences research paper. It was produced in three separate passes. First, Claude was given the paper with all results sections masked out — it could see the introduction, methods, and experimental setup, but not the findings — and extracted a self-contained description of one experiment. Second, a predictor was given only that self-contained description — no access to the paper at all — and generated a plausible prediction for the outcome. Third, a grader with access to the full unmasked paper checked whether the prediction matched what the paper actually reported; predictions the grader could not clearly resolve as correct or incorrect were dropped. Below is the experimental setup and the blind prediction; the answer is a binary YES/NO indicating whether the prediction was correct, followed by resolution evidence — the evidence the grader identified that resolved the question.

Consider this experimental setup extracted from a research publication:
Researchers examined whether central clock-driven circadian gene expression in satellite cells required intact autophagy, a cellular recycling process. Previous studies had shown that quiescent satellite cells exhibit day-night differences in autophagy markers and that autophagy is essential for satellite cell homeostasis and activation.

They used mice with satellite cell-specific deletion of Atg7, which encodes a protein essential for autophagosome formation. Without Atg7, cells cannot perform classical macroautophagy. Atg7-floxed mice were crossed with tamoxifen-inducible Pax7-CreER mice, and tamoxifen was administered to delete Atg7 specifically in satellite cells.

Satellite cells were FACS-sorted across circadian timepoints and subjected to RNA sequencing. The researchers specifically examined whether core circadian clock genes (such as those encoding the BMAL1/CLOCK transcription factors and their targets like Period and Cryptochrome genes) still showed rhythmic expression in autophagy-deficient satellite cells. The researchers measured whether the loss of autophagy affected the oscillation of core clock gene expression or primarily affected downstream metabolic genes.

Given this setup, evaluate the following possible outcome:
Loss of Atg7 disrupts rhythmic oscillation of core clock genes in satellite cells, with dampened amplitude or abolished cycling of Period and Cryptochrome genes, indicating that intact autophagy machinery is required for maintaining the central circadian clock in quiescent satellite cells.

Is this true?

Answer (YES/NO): NO